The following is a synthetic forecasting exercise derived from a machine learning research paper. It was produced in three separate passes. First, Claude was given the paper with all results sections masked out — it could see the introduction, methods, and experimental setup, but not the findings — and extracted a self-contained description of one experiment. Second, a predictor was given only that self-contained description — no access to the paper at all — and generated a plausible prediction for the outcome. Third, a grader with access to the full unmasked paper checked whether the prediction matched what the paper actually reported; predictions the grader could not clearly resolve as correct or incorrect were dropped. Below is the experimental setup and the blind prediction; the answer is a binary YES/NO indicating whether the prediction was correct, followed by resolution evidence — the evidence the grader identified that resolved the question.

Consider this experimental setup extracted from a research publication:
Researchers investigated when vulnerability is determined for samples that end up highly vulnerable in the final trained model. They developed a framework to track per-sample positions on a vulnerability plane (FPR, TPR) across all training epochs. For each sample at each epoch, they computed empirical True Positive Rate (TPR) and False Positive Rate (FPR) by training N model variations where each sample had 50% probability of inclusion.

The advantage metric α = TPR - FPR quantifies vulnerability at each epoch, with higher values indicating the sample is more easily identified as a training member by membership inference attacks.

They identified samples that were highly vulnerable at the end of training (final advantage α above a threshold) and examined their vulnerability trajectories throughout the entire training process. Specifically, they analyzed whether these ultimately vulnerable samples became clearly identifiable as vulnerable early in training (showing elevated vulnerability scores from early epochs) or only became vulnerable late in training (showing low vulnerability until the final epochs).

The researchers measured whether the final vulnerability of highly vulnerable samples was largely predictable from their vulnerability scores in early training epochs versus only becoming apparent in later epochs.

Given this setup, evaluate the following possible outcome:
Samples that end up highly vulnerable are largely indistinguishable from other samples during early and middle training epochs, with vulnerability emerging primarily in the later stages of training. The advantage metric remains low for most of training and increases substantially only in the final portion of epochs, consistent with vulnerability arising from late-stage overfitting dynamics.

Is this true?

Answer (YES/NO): NO